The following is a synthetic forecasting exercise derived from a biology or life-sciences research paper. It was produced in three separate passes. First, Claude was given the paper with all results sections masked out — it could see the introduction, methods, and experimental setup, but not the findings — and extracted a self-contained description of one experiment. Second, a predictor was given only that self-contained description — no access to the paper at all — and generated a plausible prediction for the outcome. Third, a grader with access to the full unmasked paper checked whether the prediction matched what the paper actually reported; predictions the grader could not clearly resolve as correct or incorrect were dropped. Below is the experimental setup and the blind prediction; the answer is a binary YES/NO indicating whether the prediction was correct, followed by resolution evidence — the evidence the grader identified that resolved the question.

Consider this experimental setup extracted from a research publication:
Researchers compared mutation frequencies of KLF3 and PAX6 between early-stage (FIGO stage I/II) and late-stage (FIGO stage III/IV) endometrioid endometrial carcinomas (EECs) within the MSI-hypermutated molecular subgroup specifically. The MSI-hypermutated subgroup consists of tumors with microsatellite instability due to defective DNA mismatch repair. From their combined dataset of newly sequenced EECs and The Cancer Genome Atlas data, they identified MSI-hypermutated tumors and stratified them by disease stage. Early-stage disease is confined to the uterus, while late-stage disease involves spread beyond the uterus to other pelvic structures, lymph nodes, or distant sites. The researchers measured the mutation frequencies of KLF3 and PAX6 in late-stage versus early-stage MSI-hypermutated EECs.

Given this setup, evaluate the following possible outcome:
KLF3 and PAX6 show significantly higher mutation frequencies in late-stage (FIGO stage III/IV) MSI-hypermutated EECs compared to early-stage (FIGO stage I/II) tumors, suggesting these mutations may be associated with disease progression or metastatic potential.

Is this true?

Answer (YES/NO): YES